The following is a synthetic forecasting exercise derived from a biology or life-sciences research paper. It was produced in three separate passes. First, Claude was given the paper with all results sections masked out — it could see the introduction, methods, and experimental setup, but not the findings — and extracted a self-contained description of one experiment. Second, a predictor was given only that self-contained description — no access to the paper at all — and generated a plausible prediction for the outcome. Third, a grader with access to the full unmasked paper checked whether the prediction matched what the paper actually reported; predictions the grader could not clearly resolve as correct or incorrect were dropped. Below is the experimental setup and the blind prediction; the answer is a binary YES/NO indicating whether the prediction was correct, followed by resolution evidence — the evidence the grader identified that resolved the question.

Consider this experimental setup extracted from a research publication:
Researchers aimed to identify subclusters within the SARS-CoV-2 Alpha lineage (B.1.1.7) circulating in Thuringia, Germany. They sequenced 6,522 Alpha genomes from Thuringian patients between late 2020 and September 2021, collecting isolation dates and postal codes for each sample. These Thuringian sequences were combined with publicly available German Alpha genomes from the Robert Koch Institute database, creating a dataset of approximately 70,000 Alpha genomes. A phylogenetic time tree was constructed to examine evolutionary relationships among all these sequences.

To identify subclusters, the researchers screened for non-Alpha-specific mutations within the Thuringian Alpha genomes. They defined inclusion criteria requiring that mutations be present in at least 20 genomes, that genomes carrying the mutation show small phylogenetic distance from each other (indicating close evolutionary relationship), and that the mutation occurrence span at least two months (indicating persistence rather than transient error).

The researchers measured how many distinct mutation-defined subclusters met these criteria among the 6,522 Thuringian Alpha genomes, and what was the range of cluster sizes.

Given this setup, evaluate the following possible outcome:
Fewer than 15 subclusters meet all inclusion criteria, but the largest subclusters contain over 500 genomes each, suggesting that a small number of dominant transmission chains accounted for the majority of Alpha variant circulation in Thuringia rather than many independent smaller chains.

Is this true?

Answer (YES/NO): NO